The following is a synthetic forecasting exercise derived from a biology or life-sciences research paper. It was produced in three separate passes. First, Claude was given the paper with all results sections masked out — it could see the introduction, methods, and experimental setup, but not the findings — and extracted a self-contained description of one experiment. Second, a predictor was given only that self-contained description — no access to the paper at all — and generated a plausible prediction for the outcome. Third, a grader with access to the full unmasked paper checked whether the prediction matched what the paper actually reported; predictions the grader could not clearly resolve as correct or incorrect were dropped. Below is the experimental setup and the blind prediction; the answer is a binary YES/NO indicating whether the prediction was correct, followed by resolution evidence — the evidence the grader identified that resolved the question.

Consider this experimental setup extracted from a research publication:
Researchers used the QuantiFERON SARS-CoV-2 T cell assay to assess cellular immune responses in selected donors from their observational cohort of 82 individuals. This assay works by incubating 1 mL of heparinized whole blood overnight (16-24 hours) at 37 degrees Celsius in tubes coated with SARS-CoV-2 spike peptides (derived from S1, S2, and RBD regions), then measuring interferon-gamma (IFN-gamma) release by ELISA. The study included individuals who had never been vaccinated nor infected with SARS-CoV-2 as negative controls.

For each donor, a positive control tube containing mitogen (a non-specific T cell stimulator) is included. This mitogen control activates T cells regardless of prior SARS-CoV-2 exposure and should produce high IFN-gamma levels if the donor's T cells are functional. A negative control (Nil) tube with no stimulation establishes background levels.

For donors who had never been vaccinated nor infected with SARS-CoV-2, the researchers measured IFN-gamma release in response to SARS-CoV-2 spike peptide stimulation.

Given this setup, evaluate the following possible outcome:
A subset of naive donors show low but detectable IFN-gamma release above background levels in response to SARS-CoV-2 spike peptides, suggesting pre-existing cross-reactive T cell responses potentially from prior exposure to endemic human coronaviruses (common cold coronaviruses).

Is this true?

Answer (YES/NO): NO